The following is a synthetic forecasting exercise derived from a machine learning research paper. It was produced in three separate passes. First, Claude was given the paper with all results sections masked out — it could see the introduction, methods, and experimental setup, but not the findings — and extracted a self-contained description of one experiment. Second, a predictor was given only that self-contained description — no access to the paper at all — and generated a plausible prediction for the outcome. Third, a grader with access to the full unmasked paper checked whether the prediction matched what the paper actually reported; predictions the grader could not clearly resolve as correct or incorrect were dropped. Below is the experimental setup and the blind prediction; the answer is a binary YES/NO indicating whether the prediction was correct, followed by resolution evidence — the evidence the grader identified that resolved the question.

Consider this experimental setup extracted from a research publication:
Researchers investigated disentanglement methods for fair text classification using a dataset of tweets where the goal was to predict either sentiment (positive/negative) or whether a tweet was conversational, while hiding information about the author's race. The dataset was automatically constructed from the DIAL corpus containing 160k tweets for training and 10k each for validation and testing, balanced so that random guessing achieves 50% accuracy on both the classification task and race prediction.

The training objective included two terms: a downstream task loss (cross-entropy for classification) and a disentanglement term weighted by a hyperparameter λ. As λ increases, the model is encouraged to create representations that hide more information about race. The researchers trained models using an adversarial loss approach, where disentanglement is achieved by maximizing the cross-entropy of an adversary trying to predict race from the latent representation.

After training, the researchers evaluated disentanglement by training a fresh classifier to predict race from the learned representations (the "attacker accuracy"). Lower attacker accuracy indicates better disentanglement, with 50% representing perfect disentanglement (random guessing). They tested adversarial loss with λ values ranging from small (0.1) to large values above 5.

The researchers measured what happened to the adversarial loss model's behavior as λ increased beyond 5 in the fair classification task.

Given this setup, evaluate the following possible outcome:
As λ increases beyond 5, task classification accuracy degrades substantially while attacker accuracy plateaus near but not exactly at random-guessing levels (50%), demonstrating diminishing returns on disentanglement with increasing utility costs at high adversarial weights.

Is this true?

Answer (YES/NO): NO